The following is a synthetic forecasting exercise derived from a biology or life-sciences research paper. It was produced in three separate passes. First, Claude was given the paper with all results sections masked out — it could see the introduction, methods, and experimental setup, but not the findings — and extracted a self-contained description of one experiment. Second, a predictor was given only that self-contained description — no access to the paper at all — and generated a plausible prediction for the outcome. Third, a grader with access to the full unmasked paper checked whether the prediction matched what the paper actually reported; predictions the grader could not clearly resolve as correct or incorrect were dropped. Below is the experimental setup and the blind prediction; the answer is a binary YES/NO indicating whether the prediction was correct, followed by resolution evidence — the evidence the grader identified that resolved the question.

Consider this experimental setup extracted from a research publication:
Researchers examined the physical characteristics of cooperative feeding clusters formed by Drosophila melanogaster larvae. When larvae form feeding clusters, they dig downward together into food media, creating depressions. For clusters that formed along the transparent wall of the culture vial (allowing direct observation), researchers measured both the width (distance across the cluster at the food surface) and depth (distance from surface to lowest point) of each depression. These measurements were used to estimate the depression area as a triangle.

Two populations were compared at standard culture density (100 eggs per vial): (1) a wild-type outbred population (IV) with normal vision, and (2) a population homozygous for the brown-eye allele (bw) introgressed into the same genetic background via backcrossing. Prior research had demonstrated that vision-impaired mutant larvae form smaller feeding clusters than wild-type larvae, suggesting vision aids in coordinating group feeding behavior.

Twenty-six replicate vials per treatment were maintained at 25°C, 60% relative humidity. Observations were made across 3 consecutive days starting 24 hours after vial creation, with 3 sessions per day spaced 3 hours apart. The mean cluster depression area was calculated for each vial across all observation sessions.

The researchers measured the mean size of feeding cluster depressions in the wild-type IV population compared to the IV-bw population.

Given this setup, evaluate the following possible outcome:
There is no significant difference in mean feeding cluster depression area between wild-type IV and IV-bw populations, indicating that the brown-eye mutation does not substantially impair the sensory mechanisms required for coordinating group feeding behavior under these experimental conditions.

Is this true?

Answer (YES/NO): YES